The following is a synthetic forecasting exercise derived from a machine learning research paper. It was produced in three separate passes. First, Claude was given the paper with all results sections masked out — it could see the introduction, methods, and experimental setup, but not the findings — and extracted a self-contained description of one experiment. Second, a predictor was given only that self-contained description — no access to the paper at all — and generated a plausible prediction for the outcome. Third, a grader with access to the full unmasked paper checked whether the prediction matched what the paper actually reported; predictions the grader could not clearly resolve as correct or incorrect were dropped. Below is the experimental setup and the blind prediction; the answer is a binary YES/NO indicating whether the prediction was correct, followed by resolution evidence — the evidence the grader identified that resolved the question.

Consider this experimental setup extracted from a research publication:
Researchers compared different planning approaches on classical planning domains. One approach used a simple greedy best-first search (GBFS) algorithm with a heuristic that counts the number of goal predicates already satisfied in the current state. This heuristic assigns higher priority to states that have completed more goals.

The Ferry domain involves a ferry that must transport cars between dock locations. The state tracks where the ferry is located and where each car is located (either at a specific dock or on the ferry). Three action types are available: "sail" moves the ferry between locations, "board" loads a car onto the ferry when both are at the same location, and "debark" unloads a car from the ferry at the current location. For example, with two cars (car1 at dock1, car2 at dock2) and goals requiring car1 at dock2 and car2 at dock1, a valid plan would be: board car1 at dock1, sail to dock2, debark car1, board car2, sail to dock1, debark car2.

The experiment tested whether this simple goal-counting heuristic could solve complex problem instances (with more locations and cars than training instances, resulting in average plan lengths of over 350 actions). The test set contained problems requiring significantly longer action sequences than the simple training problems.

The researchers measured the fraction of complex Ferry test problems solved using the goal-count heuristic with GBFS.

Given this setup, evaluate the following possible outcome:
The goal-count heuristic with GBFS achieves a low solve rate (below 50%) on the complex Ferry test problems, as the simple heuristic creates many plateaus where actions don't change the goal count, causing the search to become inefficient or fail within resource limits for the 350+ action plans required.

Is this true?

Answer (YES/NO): NO